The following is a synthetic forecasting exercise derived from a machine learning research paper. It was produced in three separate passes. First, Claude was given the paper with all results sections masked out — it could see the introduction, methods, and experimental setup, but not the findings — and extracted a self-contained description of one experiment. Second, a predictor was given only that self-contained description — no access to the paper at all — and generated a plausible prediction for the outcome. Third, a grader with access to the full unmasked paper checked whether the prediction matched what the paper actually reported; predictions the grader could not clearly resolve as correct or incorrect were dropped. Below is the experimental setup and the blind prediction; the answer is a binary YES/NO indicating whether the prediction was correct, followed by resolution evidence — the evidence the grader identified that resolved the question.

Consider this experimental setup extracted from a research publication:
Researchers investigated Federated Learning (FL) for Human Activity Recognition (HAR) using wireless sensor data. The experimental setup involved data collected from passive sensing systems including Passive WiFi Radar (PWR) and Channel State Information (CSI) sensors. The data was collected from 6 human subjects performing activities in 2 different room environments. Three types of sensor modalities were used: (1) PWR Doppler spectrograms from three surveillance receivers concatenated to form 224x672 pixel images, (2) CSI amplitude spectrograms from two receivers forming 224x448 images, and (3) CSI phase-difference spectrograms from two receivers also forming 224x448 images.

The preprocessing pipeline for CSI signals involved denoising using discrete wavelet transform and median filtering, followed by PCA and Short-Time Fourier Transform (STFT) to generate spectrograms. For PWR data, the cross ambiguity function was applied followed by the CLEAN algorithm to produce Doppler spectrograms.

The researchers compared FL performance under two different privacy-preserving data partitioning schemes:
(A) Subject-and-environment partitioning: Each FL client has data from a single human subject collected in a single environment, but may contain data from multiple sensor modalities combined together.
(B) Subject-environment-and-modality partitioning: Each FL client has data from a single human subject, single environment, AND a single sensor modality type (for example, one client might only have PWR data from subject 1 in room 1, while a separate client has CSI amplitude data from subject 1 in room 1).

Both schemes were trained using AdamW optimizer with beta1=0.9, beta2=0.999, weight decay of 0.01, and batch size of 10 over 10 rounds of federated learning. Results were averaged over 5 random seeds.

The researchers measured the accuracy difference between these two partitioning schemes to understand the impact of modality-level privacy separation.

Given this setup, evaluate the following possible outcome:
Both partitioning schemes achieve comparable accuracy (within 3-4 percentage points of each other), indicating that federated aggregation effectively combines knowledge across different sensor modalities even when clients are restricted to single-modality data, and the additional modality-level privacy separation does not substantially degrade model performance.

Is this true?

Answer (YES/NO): NO